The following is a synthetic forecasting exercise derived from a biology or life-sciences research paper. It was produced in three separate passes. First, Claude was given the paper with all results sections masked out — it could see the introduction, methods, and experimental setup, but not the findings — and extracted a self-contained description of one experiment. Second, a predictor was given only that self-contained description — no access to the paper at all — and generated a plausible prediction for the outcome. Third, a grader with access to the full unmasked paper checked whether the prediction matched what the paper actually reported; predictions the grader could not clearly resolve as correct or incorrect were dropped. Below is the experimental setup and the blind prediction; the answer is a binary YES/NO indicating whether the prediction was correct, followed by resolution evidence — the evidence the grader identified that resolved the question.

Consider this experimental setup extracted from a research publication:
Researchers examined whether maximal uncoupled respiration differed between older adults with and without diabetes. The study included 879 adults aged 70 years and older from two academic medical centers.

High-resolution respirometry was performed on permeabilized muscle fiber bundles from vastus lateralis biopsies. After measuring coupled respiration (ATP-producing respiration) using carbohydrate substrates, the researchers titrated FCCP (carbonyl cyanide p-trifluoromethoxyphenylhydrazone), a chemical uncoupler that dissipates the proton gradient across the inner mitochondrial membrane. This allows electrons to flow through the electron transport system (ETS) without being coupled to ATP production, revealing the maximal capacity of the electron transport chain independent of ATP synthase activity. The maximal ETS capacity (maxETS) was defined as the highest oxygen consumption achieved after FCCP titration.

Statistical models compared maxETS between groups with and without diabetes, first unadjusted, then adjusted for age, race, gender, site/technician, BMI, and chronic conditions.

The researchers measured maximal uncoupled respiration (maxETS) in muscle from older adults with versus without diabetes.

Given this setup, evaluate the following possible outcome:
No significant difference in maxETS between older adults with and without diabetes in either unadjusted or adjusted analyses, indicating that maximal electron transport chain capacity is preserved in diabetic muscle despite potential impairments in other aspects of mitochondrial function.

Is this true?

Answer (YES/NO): NO